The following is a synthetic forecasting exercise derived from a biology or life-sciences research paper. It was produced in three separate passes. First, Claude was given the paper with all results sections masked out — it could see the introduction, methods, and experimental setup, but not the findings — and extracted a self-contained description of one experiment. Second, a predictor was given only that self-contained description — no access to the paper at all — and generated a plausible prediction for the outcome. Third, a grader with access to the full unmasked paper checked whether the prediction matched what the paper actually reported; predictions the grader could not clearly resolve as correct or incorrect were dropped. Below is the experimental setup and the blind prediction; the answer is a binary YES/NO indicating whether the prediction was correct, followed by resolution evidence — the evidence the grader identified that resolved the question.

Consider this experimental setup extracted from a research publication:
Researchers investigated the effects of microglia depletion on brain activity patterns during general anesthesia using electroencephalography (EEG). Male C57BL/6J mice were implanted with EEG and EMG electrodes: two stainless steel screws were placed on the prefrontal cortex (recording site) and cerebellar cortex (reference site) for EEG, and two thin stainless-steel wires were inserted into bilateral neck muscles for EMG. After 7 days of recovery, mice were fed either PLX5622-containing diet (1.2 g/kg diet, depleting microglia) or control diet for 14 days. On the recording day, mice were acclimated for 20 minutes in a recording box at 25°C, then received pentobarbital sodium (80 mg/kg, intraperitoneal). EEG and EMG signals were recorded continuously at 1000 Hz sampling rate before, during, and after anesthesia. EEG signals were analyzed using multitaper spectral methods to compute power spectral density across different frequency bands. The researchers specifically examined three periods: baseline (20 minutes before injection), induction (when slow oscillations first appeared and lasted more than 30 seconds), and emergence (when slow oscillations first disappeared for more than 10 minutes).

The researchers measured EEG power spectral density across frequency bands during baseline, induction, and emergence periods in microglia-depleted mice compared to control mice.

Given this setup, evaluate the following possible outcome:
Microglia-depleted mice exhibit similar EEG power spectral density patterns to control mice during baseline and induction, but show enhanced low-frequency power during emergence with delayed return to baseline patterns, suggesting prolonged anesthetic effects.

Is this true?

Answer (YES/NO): NO